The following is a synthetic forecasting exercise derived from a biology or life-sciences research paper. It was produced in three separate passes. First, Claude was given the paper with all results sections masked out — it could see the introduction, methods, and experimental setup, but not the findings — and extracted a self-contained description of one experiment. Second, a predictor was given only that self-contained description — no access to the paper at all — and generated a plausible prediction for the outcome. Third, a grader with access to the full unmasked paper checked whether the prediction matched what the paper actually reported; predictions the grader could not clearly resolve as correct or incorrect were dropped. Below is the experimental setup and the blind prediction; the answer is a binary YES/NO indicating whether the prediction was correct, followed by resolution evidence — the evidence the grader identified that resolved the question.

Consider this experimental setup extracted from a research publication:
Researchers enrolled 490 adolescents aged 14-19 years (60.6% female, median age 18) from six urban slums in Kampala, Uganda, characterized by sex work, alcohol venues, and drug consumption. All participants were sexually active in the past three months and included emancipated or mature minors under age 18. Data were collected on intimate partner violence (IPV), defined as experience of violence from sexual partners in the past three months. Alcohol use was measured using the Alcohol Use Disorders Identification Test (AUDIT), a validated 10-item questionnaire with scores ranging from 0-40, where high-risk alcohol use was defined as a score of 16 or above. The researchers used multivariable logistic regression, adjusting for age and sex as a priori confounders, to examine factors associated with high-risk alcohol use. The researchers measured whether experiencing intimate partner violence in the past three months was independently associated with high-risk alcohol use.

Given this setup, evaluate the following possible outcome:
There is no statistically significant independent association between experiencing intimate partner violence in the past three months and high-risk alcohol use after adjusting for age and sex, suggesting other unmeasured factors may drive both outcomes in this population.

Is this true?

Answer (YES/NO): NO